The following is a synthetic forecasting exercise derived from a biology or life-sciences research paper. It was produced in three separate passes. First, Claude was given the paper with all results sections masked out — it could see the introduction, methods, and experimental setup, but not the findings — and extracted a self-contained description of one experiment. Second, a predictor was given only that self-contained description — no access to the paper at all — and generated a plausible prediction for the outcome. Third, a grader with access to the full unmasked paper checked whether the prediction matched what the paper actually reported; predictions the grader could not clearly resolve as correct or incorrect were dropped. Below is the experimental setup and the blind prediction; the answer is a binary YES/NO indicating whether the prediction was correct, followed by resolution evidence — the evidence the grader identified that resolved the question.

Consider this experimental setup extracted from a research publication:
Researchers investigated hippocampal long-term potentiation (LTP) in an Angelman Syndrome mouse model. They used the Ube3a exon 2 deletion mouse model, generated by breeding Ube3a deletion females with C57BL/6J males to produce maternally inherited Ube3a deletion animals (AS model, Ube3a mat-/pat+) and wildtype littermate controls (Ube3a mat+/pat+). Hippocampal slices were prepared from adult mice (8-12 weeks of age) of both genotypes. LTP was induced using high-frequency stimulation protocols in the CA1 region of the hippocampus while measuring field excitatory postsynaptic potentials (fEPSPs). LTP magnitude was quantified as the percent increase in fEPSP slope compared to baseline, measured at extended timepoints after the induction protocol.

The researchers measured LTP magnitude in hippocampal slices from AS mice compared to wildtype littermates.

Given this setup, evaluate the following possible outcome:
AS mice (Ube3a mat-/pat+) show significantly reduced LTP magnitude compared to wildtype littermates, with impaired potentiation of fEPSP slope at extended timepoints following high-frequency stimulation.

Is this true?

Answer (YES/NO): YES